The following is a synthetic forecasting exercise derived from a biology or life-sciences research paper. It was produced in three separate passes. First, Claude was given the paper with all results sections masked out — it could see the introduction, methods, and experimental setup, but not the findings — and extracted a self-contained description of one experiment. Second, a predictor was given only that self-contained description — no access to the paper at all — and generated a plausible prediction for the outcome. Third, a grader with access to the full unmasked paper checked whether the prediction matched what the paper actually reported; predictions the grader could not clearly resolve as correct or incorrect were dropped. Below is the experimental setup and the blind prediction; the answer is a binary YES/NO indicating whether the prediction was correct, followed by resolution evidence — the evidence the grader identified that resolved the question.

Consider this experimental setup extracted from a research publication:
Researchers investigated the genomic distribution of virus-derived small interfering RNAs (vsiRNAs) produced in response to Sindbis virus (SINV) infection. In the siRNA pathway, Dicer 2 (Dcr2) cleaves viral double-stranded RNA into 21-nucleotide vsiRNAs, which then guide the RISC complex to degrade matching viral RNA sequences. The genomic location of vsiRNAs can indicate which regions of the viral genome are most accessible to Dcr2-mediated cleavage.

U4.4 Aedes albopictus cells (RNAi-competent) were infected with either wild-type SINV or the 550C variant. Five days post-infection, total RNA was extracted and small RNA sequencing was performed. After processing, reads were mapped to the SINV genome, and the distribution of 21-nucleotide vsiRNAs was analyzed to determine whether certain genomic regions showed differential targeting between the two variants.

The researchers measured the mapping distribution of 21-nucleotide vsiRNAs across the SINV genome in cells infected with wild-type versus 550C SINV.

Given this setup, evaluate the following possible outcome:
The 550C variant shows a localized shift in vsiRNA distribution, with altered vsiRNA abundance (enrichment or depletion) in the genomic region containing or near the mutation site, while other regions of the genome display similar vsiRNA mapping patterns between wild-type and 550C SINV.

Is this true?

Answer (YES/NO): NO